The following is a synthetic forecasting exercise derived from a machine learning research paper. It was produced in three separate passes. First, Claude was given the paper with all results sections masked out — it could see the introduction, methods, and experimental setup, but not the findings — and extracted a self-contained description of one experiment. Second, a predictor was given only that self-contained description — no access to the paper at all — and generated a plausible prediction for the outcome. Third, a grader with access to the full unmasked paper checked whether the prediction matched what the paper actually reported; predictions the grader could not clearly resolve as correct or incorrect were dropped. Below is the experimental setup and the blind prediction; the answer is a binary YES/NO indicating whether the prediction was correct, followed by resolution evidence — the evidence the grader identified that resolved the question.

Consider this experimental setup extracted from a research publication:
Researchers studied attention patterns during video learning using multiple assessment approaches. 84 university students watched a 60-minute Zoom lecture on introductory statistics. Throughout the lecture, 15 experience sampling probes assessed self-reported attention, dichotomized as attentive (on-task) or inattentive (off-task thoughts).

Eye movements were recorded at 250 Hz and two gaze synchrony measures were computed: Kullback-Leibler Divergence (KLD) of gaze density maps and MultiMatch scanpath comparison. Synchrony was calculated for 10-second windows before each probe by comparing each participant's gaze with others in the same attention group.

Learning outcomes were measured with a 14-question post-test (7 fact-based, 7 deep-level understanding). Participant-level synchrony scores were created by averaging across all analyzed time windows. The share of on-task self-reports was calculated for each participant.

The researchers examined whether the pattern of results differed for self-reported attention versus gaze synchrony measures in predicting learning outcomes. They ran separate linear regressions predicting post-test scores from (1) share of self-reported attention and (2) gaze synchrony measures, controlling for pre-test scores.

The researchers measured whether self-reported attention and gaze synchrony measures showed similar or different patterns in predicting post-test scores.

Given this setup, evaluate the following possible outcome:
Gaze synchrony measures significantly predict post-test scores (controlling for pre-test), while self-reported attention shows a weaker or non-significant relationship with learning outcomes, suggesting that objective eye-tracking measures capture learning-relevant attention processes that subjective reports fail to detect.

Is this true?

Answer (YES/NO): NO